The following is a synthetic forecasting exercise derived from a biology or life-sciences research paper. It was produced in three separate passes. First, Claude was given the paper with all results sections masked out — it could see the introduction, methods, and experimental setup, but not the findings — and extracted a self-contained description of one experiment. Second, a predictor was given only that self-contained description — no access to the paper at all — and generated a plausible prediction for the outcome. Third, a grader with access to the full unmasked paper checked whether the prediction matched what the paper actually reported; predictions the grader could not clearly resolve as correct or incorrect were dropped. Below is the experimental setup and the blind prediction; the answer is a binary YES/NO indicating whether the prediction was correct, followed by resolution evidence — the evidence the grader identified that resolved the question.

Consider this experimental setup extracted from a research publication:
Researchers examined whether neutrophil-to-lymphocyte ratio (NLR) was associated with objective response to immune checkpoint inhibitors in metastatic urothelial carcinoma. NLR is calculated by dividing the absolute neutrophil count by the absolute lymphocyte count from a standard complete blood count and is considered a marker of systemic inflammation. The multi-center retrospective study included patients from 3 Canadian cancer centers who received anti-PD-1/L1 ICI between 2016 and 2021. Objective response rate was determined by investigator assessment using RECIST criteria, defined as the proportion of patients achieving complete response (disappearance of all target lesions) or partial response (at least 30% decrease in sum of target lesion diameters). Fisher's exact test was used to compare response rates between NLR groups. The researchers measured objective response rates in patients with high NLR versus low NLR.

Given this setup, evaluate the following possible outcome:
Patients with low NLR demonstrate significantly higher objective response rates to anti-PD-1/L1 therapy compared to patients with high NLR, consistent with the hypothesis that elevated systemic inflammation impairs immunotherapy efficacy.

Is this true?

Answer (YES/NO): NO